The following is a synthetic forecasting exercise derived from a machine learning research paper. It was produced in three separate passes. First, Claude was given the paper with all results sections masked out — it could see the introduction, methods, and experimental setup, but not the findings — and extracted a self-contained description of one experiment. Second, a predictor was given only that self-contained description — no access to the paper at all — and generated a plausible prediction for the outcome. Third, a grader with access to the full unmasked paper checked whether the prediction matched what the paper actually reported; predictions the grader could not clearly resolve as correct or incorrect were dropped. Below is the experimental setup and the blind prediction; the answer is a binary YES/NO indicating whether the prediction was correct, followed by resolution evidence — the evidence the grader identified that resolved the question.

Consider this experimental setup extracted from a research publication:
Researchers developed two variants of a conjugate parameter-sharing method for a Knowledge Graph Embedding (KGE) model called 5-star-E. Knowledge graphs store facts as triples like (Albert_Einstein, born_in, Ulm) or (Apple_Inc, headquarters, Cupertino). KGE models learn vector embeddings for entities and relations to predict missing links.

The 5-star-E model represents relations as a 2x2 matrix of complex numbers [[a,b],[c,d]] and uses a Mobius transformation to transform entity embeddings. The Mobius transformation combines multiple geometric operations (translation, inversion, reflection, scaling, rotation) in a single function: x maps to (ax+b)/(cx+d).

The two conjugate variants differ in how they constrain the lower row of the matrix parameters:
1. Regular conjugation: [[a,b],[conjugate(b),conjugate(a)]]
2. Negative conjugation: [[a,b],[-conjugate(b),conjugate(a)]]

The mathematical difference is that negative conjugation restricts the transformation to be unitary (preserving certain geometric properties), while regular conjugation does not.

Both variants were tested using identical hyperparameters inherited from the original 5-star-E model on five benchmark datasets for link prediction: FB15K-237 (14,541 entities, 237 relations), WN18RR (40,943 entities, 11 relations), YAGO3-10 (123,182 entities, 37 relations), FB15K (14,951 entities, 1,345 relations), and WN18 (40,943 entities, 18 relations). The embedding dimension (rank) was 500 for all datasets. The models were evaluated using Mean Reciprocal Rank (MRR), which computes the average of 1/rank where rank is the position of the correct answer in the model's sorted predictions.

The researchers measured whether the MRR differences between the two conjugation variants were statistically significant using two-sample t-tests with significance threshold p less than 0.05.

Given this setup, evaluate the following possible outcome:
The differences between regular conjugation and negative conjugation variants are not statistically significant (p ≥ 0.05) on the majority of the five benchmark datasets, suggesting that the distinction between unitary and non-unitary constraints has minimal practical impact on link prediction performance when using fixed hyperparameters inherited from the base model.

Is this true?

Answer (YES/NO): NO